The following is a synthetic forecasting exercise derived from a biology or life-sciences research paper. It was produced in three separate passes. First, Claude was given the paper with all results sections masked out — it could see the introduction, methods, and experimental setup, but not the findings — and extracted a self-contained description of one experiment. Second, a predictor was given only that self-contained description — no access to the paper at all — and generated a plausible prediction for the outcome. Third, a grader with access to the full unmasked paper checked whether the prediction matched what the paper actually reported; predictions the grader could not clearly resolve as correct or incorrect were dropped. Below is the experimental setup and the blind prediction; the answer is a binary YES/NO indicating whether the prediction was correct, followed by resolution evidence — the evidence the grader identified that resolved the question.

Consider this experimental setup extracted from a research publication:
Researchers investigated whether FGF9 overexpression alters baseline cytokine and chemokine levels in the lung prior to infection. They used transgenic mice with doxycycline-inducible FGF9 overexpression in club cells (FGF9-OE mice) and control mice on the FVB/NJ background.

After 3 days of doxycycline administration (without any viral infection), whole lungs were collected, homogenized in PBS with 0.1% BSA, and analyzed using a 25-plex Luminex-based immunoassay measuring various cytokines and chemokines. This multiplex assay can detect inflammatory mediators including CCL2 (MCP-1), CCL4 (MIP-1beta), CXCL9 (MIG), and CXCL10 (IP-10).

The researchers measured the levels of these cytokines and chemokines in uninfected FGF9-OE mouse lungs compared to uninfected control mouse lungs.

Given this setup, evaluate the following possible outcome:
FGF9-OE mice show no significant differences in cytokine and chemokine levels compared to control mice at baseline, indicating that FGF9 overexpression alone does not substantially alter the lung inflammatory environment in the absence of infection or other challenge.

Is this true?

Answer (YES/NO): NO